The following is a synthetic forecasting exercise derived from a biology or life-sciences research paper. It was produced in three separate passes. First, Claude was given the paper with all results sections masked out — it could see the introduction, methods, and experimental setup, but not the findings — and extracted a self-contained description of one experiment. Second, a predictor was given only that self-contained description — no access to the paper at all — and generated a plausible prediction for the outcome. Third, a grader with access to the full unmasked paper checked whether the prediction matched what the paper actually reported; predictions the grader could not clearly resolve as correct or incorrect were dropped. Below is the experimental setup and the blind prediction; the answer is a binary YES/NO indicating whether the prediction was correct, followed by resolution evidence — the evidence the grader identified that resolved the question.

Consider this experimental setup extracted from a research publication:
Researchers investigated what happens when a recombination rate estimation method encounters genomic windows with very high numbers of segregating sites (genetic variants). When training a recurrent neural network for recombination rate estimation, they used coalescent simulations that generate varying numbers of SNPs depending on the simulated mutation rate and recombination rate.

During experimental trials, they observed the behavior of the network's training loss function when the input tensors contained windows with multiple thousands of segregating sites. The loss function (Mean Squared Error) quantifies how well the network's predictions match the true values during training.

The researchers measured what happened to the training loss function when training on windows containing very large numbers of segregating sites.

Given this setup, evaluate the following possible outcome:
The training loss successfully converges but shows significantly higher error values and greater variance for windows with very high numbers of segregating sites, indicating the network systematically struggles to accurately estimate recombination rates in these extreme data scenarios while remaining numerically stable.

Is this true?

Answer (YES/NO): NO